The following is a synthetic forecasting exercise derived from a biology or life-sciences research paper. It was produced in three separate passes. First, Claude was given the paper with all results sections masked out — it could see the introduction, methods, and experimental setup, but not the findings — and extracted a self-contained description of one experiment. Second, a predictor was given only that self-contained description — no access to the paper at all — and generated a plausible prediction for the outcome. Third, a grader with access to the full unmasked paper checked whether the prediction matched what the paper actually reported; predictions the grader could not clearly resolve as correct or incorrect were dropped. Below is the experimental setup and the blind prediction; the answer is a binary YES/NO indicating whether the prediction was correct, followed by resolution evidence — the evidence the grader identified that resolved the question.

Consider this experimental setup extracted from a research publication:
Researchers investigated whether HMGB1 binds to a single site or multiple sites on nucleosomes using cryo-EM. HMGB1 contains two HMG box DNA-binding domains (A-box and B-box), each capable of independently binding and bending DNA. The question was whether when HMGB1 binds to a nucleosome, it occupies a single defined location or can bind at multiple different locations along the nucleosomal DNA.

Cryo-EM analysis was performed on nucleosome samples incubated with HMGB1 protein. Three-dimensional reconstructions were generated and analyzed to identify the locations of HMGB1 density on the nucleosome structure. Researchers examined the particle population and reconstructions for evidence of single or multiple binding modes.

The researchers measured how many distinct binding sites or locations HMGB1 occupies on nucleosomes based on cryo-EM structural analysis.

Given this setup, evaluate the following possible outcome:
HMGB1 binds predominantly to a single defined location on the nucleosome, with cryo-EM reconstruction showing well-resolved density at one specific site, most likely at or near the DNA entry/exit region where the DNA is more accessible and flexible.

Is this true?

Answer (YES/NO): NO